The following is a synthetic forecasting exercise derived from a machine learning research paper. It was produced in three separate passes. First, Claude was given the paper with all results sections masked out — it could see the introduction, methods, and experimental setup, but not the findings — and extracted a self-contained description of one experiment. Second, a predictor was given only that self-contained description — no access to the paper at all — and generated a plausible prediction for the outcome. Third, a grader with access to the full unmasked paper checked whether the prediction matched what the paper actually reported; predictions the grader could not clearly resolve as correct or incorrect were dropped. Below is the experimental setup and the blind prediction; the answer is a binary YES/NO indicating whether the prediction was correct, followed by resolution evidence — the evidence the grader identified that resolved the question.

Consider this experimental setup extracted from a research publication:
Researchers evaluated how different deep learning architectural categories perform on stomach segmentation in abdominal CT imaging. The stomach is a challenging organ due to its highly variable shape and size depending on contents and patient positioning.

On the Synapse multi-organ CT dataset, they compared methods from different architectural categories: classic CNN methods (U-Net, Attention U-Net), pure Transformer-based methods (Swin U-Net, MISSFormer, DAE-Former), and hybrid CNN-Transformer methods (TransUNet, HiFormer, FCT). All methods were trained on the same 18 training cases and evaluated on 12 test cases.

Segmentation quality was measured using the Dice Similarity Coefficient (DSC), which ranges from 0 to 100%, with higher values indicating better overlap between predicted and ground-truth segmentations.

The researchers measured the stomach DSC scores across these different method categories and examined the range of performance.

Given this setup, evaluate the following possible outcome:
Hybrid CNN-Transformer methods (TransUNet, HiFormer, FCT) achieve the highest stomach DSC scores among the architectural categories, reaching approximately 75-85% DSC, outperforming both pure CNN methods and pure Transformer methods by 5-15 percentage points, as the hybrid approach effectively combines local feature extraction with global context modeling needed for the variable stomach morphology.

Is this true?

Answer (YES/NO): NO